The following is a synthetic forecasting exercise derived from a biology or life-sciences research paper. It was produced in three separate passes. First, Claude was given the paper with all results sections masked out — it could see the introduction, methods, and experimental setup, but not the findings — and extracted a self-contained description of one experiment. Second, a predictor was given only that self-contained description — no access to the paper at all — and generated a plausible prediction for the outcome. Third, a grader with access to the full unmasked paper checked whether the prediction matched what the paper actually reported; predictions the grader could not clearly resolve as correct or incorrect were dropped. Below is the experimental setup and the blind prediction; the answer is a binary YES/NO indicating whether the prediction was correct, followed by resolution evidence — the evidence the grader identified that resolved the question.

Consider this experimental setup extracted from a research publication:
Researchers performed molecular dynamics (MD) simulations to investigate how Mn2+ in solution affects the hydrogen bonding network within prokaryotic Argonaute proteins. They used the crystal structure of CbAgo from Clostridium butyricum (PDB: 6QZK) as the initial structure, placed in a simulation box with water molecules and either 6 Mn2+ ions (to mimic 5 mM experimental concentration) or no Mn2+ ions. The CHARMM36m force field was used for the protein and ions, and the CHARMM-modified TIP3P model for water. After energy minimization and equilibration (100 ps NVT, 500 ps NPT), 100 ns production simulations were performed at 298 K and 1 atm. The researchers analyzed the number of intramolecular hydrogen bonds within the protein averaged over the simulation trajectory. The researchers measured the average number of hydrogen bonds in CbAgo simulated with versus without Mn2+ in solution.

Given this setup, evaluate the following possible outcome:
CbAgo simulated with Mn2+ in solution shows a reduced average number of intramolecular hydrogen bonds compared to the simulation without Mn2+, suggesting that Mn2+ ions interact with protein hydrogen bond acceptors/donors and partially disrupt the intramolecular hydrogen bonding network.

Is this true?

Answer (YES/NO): YES